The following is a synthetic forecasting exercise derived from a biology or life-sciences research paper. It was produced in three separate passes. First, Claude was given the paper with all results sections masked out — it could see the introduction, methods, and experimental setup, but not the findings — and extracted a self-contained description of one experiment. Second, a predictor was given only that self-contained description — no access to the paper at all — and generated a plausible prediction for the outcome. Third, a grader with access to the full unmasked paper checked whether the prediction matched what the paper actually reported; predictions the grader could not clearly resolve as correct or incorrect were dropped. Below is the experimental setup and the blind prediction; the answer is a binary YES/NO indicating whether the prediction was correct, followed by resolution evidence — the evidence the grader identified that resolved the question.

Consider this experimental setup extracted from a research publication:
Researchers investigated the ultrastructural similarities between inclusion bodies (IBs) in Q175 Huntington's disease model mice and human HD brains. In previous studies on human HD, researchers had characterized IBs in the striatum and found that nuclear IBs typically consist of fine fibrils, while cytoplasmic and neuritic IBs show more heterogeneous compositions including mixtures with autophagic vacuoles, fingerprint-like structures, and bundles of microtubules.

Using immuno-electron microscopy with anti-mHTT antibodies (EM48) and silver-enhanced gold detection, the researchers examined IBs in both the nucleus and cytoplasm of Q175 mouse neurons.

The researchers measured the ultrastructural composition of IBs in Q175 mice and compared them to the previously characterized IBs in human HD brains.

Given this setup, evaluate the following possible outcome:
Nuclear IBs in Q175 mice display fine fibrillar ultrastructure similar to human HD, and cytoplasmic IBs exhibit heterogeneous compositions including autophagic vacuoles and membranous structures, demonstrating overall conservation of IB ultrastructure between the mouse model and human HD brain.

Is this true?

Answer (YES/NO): NO